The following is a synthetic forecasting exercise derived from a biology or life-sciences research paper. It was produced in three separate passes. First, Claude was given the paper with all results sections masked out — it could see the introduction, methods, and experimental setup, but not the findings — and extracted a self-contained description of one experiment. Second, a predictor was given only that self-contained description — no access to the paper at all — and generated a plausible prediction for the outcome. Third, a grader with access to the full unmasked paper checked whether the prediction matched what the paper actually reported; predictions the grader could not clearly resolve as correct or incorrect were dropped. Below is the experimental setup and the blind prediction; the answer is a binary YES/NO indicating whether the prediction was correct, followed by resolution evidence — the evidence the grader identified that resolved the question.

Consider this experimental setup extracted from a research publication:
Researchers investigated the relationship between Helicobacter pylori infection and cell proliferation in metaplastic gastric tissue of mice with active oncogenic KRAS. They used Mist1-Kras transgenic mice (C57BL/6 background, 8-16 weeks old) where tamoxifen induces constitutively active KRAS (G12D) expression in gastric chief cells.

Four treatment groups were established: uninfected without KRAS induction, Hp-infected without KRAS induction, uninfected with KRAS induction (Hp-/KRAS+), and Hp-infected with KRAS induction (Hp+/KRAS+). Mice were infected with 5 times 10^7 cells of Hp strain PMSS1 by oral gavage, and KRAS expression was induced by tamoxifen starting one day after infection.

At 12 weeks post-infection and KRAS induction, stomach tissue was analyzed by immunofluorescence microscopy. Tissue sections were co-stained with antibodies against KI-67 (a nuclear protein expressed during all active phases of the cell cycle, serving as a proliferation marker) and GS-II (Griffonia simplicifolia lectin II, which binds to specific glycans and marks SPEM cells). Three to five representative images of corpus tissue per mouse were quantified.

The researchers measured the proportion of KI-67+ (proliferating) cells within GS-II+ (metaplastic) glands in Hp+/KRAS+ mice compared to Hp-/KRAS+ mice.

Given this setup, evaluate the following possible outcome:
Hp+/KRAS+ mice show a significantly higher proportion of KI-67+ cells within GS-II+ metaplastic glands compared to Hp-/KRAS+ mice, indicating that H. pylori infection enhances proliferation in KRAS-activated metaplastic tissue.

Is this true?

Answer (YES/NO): NO